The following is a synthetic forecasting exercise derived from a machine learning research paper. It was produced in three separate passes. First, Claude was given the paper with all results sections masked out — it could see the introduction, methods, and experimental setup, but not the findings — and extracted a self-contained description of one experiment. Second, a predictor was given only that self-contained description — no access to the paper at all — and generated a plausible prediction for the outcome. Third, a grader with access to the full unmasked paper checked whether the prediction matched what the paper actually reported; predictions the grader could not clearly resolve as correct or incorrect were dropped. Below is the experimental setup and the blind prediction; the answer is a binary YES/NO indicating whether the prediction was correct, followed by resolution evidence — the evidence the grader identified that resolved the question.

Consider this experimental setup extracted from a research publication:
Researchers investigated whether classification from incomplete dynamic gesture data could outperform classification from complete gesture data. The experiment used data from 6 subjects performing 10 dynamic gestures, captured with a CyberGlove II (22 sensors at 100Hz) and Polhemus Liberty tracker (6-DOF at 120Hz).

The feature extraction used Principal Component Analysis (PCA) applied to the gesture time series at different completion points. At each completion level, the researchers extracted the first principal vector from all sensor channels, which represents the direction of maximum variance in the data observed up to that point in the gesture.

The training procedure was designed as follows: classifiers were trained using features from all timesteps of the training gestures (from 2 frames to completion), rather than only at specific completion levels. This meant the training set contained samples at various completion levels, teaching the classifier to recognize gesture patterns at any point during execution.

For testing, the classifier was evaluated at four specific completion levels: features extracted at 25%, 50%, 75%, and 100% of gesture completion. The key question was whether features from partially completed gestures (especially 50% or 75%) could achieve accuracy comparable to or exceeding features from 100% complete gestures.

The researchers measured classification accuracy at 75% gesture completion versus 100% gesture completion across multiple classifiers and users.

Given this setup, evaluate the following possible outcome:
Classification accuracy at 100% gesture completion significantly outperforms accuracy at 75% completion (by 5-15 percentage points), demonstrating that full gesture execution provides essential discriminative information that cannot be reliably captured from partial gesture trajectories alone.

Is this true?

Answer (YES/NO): NO